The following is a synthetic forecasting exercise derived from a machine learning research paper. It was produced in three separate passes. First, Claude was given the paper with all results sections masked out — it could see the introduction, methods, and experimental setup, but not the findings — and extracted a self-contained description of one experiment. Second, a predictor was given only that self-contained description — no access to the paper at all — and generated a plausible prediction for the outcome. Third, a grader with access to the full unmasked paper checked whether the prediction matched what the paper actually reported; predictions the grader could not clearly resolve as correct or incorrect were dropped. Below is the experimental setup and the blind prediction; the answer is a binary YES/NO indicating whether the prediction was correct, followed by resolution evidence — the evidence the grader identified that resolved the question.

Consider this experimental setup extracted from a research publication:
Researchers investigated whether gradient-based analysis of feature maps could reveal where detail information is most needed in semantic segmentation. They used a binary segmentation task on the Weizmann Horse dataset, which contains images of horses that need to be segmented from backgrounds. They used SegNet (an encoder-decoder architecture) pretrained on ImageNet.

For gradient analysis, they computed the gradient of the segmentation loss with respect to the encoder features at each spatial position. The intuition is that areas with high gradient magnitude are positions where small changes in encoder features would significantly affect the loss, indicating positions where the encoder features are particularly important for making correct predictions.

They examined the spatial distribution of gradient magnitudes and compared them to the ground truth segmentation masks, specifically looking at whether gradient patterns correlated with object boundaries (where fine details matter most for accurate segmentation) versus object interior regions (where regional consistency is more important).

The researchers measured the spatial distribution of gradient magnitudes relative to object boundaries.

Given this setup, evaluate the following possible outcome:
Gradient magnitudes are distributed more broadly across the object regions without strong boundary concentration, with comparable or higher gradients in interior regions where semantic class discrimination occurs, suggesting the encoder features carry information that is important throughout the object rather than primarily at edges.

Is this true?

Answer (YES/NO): NO